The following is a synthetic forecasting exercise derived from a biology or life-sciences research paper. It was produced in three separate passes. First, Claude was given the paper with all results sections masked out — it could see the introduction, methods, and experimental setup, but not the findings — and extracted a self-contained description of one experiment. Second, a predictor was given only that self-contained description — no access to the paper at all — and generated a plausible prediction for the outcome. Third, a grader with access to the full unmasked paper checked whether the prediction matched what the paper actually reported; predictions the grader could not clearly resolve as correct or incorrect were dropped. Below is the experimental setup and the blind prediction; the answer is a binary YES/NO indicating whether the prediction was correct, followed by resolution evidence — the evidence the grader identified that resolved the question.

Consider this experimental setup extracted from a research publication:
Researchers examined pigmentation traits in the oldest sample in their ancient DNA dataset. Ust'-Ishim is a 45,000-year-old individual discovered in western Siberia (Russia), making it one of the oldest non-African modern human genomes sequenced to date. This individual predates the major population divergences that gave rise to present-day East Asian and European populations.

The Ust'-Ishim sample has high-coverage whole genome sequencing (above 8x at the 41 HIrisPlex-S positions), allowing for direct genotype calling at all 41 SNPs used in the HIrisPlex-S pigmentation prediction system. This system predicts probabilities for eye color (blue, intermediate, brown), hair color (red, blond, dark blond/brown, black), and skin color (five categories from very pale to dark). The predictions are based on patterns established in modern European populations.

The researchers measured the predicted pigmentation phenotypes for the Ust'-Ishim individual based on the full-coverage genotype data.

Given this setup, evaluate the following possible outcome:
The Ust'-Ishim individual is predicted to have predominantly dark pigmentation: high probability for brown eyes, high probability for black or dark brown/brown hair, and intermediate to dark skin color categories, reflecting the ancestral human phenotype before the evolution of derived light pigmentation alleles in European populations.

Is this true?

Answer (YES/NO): YES